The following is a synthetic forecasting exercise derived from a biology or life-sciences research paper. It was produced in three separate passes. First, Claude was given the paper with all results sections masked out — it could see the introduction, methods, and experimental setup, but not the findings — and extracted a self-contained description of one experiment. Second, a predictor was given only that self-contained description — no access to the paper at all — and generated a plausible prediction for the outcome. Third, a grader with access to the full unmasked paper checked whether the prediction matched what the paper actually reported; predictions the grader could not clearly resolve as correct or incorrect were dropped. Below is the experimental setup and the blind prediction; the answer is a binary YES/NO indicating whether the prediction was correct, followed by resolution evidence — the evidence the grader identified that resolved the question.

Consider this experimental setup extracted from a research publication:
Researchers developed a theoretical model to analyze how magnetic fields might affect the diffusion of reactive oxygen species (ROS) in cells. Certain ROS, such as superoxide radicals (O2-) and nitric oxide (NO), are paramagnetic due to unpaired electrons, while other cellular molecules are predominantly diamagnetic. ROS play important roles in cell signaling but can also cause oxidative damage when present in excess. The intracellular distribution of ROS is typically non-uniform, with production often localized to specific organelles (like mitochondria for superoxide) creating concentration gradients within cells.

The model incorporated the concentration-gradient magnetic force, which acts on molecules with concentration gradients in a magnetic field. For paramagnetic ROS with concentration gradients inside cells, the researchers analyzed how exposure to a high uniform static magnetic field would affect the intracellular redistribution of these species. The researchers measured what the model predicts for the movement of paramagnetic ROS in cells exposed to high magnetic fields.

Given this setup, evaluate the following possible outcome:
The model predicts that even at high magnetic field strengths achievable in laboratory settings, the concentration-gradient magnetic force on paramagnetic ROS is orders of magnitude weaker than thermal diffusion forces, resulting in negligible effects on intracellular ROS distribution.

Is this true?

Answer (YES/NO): YES